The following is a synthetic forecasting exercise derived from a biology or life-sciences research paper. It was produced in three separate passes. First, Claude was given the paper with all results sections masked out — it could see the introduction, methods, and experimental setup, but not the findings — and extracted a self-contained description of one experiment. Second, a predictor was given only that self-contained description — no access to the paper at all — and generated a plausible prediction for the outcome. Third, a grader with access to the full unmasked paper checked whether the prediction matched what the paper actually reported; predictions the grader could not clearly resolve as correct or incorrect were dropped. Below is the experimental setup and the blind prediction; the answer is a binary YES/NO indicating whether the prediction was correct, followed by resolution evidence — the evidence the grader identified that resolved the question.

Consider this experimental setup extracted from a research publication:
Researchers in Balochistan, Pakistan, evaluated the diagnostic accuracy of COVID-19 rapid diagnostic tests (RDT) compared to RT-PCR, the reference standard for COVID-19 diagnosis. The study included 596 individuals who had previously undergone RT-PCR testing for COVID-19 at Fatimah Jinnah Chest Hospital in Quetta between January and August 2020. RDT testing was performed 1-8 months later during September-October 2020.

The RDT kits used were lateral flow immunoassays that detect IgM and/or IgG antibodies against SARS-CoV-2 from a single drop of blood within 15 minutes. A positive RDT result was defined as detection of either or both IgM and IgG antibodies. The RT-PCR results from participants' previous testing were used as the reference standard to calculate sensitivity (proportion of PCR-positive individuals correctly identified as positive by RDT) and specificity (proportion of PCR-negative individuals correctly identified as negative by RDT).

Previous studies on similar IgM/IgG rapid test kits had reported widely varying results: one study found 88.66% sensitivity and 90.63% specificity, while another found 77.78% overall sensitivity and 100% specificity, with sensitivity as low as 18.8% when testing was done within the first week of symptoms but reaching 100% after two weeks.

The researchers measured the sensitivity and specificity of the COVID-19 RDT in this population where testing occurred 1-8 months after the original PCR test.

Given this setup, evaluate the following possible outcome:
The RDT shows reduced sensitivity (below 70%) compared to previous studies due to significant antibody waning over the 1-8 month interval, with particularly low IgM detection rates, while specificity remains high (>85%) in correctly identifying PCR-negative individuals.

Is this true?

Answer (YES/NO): NO